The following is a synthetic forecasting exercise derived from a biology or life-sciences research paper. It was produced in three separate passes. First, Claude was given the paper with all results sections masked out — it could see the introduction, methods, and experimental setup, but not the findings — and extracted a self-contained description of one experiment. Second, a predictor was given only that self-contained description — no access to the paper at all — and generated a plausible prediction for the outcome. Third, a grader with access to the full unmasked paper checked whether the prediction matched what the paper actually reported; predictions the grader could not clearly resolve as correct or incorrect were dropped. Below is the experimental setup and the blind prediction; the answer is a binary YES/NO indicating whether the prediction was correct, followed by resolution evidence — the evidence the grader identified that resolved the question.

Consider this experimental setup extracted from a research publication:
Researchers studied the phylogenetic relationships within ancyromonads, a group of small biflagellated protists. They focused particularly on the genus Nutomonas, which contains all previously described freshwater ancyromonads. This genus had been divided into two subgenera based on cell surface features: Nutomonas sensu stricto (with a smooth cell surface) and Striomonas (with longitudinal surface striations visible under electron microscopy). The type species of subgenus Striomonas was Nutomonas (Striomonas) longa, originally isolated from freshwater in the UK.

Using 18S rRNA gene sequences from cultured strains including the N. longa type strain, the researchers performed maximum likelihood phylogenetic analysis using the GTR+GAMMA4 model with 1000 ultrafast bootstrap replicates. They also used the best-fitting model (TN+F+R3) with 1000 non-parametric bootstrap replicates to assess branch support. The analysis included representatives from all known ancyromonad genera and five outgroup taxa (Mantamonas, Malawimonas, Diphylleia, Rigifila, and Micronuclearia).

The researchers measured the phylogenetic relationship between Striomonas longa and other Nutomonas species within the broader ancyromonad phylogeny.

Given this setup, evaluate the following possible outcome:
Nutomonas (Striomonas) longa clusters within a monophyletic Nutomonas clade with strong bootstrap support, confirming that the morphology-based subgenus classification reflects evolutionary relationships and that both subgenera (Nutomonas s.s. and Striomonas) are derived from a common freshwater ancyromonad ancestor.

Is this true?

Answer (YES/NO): NO